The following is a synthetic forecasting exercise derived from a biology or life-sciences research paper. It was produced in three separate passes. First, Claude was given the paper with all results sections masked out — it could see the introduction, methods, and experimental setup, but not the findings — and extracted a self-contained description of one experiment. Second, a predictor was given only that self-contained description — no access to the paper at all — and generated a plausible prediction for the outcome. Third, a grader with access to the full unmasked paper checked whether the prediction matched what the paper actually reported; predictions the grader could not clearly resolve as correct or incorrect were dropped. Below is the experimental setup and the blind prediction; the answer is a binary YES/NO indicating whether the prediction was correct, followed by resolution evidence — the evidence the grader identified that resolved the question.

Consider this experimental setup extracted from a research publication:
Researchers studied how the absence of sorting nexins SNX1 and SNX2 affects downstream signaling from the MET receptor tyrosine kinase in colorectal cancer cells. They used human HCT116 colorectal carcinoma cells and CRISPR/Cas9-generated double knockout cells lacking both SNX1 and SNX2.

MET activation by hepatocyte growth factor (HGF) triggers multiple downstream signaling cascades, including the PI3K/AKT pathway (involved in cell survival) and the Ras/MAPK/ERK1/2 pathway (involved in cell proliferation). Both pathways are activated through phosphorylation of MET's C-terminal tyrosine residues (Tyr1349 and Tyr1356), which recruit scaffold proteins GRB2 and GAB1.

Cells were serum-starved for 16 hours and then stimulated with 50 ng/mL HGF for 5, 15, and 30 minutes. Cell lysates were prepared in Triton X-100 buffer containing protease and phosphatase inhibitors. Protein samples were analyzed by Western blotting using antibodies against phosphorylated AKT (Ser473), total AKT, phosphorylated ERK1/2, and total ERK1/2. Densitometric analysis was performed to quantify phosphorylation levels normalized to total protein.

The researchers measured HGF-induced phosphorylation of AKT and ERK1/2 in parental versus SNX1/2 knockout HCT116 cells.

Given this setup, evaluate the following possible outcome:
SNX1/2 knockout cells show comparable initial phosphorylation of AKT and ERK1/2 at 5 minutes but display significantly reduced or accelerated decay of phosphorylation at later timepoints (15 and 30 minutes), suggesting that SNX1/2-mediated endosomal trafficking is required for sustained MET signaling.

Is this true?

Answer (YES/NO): NO